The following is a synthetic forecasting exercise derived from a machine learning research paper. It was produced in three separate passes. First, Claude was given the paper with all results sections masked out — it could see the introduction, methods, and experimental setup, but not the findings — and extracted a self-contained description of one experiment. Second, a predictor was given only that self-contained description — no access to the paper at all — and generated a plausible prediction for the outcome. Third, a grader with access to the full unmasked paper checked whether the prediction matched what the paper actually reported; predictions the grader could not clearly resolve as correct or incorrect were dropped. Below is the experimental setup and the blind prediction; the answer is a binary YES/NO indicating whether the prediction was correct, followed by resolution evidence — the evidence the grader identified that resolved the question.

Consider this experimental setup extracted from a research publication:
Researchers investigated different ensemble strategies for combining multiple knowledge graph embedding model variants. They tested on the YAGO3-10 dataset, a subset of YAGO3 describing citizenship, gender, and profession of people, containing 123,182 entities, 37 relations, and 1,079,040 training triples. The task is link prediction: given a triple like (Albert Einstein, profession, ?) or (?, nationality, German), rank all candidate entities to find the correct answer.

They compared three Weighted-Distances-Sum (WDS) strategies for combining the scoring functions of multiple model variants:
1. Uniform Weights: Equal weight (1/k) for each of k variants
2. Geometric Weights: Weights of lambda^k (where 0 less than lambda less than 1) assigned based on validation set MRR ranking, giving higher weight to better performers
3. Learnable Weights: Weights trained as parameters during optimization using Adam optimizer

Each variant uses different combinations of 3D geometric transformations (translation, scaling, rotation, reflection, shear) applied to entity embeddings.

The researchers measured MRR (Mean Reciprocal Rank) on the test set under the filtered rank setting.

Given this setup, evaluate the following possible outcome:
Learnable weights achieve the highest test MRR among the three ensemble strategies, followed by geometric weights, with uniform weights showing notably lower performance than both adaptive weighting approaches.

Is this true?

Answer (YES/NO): NO